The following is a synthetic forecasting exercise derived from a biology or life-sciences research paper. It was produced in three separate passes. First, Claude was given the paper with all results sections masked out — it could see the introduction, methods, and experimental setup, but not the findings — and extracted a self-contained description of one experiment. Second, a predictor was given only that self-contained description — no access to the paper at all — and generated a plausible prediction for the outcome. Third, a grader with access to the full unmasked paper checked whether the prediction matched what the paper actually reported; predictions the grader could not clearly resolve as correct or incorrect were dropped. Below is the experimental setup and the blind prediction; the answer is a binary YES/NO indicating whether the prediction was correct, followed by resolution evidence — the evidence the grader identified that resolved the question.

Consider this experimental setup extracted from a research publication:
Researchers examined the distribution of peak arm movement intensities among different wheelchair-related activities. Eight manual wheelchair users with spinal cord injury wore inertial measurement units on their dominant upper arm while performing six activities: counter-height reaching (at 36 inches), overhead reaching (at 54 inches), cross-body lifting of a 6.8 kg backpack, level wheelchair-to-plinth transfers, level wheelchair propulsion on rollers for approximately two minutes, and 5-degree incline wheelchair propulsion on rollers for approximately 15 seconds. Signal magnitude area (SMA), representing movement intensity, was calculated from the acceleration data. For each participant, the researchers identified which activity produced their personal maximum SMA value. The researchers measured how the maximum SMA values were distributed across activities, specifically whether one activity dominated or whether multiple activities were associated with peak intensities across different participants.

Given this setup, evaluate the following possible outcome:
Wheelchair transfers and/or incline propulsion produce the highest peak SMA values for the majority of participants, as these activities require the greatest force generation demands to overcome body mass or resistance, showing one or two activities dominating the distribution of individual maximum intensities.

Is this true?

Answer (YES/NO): YES